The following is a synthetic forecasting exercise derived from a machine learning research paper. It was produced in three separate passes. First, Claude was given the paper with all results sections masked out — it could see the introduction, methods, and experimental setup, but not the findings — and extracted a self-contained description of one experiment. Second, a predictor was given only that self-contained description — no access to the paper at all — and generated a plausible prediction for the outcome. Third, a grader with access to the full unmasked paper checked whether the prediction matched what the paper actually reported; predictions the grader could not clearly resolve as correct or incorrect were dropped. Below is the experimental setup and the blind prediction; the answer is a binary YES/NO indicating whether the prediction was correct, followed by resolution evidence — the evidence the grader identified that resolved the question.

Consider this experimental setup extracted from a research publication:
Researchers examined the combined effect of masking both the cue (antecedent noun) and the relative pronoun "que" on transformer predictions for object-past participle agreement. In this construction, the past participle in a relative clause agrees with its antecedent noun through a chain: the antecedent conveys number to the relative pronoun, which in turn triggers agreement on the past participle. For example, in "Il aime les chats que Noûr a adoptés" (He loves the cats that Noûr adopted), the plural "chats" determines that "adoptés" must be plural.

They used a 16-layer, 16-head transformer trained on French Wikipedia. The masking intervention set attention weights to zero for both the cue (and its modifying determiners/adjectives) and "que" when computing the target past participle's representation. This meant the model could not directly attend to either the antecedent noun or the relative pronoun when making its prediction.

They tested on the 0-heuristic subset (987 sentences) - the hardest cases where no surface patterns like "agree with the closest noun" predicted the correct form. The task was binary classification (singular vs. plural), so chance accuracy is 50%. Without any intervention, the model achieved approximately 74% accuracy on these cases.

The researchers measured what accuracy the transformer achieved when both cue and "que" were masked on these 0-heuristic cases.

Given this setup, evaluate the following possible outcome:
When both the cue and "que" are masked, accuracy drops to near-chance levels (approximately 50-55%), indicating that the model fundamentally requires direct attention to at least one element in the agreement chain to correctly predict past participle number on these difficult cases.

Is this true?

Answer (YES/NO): NO